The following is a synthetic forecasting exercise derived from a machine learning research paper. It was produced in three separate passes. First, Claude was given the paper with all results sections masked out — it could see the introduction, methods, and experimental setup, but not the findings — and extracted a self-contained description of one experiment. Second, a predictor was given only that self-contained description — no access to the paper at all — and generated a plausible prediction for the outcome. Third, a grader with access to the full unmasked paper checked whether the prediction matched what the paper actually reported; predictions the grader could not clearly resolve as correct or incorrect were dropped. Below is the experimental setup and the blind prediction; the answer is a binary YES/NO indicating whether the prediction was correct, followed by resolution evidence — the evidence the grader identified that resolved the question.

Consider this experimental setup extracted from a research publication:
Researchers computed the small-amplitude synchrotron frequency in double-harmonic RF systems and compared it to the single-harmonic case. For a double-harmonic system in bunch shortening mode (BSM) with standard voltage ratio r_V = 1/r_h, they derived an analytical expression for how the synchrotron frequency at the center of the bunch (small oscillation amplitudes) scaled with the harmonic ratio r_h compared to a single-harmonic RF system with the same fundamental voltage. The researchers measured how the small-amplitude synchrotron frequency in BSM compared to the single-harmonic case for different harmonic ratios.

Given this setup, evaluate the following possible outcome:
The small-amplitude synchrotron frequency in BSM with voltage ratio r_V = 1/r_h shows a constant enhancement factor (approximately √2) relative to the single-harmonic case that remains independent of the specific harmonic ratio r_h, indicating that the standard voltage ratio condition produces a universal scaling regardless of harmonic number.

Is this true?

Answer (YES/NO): YES